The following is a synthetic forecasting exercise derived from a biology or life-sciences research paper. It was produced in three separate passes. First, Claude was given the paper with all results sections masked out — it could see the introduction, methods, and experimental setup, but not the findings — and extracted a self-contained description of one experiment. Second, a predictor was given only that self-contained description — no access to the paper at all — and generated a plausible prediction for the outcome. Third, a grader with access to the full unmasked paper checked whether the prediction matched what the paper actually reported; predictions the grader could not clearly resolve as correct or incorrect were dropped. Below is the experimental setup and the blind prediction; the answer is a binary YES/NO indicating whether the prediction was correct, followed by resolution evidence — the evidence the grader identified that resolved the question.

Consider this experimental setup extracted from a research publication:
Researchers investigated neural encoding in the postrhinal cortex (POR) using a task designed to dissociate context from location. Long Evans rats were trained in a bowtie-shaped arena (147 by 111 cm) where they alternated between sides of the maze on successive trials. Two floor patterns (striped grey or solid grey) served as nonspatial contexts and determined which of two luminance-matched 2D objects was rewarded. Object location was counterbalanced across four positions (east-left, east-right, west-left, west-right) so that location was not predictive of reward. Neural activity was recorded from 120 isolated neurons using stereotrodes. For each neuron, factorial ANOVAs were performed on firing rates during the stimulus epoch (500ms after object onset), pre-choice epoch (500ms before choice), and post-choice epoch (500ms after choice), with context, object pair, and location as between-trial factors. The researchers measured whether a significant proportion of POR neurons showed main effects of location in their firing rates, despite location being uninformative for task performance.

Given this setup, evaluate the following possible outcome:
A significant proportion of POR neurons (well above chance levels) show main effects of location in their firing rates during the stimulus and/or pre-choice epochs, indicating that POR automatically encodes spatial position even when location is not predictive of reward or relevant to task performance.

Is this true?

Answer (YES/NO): YES